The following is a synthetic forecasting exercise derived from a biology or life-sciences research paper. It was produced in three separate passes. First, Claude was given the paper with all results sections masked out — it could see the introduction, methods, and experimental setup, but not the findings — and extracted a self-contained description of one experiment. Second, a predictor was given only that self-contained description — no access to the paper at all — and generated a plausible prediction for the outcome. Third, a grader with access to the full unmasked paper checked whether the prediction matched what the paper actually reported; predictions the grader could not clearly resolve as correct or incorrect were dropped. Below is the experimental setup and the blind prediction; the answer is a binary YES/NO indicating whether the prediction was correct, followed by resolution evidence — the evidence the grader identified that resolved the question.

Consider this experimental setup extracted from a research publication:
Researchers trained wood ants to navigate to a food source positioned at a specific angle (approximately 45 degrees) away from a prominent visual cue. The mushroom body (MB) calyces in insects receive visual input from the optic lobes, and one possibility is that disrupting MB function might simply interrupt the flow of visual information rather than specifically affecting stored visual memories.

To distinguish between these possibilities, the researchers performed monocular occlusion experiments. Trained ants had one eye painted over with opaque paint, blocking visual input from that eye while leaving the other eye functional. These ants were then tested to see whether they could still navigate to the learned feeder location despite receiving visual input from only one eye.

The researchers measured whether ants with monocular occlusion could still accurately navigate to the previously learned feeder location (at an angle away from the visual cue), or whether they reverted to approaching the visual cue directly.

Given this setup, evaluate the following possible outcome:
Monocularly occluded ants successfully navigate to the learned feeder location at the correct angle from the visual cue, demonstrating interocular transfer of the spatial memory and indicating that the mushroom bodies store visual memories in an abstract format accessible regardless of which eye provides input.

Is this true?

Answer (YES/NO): YES